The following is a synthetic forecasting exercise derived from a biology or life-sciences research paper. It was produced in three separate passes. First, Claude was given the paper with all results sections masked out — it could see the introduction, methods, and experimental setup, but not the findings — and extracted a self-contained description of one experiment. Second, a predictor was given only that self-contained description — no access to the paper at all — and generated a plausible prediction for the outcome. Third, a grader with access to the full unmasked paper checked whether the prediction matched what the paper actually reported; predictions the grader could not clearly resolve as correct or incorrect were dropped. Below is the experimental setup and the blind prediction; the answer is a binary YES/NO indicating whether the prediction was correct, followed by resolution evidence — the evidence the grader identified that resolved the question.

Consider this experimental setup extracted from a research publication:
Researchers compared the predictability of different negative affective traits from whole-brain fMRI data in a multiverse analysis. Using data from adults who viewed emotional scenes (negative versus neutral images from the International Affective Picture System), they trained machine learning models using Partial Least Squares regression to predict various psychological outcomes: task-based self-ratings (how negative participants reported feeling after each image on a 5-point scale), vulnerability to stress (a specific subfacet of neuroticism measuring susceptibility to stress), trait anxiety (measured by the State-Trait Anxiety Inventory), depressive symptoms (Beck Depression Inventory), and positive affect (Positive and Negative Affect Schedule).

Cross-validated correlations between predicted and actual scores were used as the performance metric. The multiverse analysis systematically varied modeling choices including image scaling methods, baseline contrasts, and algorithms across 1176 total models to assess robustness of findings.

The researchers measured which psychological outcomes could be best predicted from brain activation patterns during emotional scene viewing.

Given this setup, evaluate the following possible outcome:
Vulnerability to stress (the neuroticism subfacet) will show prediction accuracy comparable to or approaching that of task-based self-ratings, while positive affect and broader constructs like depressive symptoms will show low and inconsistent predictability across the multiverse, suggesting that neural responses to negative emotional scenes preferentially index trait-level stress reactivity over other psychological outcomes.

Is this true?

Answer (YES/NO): NO